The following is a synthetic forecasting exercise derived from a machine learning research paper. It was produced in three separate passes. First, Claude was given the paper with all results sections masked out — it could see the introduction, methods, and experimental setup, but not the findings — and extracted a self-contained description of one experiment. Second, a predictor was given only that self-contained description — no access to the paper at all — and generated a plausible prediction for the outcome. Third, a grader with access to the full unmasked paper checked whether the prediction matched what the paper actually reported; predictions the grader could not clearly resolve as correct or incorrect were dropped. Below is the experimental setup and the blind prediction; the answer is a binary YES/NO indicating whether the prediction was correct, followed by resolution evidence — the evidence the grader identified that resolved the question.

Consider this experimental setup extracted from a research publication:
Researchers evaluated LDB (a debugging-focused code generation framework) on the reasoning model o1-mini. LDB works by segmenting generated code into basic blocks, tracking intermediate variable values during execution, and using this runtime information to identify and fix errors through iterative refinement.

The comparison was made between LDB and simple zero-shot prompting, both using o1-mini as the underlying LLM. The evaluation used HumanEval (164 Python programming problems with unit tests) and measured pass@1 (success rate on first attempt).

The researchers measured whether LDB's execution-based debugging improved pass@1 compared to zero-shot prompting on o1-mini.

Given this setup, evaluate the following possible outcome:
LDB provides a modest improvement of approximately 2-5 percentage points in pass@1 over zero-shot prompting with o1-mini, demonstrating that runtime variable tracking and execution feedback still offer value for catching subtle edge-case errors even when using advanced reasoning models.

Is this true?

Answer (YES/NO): YES